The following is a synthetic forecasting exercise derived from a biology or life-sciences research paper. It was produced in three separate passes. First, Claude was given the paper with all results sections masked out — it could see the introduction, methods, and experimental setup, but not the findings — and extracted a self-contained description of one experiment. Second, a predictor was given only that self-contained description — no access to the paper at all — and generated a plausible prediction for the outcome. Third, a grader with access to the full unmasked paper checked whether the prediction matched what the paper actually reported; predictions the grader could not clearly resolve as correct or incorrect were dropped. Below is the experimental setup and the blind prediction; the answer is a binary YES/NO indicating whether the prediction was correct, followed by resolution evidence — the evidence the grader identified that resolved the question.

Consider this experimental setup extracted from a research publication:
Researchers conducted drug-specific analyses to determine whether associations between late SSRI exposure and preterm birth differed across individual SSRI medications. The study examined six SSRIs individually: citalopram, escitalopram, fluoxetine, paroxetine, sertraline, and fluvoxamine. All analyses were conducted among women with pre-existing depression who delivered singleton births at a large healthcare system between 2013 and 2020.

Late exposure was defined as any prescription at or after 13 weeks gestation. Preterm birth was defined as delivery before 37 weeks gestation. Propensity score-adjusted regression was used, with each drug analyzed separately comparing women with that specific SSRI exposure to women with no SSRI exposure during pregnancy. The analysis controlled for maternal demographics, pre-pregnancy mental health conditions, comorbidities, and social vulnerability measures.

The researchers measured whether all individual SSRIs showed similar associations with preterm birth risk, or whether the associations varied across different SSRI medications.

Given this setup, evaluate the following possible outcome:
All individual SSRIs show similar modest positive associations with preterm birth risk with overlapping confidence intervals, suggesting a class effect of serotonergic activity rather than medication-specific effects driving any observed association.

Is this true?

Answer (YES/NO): NO